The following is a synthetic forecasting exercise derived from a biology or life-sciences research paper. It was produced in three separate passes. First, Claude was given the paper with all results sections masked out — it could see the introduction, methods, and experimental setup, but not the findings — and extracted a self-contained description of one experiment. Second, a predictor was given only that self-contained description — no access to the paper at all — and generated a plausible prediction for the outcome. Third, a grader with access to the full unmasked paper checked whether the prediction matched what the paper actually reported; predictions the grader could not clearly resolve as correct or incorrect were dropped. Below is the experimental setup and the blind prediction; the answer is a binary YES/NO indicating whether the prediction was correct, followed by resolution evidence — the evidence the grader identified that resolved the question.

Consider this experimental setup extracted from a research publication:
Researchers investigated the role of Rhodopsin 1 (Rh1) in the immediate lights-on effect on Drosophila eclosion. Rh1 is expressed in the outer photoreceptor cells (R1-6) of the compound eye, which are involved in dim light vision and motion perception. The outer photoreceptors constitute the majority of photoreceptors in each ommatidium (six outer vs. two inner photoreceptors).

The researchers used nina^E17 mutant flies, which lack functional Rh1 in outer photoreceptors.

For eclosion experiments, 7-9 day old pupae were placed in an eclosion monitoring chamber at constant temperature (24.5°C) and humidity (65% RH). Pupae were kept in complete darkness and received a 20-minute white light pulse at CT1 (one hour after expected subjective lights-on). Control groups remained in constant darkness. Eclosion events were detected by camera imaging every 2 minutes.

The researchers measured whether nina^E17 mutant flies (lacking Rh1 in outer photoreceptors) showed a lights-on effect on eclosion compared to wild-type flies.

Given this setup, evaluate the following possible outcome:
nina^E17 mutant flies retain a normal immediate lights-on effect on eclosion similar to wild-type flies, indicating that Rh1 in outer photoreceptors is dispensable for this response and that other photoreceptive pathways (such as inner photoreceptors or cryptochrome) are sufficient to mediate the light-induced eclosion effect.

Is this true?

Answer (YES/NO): YES